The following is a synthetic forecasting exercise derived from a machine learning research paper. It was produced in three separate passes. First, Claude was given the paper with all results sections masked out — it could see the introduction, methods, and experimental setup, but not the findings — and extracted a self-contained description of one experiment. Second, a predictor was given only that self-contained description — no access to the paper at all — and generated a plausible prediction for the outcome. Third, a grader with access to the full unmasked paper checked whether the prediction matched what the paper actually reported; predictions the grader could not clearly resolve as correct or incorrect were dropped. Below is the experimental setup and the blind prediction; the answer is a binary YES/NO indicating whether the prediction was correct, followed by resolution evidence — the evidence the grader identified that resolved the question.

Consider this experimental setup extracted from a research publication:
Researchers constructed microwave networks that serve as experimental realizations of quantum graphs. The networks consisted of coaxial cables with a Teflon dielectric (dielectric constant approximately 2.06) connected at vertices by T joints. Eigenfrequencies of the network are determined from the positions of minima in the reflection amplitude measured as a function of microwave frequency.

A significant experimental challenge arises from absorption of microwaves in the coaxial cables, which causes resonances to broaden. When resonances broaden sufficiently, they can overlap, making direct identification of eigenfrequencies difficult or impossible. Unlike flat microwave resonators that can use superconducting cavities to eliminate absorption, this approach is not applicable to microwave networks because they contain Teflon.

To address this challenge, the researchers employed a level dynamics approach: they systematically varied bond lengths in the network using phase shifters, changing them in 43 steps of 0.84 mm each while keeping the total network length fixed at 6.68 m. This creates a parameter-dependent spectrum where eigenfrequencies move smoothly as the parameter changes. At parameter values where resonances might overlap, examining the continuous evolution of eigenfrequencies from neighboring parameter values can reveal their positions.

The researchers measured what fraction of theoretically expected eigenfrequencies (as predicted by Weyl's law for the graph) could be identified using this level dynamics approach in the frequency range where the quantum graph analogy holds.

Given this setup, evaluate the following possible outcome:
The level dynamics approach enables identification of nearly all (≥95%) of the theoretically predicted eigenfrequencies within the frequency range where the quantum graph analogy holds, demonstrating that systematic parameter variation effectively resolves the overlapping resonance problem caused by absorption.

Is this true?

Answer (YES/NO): YES